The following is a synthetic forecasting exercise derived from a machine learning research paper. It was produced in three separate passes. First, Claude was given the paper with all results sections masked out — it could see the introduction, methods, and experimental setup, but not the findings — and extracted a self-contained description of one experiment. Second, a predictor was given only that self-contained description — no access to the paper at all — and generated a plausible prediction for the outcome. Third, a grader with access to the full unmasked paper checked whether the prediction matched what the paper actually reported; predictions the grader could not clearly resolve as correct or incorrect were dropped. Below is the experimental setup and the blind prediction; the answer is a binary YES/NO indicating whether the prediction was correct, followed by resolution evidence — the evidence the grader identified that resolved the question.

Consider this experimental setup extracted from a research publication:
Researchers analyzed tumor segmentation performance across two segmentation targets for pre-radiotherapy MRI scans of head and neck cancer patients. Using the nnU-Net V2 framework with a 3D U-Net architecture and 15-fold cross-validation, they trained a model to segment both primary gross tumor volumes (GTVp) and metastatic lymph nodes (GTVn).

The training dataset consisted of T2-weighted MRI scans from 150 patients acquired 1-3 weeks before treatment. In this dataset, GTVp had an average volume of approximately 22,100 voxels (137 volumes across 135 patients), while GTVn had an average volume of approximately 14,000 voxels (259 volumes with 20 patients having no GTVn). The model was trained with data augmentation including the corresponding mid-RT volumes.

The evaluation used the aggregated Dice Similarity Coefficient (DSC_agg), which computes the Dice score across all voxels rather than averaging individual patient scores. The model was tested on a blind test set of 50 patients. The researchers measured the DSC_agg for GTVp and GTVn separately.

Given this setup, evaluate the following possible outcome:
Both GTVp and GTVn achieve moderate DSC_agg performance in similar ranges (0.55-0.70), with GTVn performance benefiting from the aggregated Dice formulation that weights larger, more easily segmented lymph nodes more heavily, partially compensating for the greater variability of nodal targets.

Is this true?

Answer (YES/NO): NO